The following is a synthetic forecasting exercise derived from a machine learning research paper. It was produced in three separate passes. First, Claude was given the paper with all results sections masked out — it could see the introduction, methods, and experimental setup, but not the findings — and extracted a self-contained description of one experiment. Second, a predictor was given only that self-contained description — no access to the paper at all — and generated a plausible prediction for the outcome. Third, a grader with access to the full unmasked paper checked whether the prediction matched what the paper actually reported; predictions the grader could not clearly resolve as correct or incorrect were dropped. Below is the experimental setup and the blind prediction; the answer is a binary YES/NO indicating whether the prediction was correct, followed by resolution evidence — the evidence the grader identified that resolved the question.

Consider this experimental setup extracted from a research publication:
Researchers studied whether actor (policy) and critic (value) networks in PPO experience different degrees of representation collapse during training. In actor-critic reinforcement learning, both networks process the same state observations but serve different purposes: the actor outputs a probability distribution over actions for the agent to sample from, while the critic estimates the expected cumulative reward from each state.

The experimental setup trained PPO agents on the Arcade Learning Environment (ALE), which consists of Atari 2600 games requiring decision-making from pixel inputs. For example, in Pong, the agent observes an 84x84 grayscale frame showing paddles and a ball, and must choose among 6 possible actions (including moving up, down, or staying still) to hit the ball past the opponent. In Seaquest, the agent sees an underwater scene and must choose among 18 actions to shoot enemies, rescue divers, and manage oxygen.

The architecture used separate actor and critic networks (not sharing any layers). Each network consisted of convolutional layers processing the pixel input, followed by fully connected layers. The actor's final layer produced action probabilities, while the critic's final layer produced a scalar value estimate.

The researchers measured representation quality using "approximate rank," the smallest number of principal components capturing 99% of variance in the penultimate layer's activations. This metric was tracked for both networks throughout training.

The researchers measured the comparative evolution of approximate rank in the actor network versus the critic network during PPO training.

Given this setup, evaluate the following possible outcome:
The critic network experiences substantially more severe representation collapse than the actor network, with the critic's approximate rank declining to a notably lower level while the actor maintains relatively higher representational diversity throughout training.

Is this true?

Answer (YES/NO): NO